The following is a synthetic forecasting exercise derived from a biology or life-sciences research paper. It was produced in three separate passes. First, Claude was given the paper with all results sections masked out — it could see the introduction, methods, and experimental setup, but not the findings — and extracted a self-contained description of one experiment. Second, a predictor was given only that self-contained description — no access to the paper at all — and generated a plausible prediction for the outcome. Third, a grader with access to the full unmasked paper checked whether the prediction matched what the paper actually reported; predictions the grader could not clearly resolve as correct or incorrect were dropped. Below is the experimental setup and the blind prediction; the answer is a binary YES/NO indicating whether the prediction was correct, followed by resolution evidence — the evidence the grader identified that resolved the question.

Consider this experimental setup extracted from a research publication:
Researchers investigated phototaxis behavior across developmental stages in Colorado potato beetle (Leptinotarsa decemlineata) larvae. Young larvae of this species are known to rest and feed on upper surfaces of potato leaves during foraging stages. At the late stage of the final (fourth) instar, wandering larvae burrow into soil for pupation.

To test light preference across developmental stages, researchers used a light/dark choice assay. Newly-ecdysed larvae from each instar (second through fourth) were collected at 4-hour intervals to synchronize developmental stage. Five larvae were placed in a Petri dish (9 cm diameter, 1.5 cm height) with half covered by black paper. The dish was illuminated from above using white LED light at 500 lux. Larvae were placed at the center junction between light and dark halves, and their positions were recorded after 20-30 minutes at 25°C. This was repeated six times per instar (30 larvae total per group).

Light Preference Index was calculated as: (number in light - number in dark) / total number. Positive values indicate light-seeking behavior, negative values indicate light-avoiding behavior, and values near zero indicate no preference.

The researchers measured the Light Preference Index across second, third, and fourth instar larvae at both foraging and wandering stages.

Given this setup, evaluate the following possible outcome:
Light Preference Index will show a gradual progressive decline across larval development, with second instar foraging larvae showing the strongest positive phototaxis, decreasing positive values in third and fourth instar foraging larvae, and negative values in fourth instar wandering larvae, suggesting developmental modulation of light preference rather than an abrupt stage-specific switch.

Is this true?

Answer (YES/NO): NO